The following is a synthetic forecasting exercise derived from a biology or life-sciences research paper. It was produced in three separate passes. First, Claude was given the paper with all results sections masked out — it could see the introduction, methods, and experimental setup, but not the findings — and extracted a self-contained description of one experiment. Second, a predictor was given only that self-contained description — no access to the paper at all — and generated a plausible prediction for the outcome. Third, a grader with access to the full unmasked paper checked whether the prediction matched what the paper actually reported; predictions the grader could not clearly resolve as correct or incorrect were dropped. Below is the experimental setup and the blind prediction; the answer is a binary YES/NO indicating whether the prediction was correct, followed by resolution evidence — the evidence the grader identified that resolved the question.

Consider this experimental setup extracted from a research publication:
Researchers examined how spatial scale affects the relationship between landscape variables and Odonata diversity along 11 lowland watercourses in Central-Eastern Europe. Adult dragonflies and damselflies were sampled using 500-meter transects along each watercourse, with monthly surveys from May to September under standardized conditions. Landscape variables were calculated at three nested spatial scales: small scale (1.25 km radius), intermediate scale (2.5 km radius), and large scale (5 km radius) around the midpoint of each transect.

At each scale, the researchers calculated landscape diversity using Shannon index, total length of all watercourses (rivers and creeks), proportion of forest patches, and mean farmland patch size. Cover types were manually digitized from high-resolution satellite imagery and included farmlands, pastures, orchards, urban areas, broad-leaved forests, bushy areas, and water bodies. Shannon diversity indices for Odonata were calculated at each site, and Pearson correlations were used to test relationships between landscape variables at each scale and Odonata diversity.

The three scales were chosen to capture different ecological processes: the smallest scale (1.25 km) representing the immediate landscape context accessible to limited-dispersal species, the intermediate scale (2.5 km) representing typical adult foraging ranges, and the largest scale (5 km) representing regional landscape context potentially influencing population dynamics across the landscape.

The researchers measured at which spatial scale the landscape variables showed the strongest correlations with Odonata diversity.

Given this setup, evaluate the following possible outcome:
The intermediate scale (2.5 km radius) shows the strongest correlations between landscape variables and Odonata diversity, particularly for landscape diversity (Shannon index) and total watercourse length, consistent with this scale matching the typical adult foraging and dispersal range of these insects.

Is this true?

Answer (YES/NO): NO